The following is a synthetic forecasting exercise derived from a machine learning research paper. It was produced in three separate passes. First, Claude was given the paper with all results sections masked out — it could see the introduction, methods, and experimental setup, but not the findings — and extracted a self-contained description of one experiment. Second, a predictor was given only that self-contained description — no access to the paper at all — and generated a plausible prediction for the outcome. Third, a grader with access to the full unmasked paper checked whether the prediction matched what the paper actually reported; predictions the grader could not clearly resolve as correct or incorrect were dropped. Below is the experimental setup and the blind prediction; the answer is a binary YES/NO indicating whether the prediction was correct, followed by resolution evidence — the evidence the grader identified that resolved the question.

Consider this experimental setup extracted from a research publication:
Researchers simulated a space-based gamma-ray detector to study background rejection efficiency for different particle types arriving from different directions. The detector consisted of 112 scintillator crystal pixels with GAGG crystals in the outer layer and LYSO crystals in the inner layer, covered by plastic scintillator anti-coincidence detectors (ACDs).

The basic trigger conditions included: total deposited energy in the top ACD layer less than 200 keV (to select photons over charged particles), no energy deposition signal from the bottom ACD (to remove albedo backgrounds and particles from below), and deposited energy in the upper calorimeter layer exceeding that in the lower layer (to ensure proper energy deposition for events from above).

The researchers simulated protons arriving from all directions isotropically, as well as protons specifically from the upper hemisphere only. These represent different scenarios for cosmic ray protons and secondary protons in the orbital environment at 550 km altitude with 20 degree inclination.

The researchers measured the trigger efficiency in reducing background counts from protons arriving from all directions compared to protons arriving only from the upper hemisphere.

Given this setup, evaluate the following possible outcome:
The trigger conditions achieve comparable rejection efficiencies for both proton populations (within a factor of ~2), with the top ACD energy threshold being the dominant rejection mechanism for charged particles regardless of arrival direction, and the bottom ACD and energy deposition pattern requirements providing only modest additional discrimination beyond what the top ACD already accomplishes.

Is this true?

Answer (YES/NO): NO